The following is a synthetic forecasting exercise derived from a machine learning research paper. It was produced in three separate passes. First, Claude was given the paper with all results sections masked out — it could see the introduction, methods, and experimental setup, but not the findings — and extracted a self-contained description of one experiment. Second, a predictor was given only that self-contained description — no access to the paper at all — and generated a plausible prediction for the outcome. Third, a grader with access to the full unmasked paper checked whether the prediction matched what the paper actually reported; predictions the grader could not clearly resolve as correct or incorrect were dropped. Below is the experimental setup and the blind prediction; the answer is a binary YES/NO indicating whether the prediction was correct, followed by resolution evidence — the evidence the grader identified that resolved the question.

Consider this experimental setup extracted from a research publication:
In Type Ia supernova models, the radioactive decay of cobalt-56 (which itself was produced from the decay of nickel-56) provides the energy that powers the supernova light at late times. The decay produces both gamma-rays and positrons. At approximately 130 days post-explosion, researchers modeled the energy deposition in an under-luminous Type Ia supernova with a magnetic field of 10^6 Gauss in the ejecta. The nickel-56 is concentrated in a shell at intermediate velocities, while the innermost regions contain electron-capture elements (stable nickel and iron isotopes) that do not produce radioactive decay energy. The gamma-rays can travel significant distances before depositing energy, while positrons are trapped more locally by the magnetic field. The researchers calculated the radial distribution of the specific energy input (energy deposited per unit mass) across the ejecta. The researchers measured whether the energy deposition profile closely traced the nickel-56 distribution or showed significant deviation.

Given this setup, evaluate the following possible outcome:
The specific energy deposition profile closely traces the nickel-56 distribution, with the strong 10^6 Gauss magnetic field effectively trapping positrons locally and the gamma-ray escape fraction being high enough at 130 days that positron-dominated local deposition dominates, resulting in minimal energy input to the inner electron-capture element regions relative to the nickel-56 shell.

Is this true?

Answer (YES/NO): NO